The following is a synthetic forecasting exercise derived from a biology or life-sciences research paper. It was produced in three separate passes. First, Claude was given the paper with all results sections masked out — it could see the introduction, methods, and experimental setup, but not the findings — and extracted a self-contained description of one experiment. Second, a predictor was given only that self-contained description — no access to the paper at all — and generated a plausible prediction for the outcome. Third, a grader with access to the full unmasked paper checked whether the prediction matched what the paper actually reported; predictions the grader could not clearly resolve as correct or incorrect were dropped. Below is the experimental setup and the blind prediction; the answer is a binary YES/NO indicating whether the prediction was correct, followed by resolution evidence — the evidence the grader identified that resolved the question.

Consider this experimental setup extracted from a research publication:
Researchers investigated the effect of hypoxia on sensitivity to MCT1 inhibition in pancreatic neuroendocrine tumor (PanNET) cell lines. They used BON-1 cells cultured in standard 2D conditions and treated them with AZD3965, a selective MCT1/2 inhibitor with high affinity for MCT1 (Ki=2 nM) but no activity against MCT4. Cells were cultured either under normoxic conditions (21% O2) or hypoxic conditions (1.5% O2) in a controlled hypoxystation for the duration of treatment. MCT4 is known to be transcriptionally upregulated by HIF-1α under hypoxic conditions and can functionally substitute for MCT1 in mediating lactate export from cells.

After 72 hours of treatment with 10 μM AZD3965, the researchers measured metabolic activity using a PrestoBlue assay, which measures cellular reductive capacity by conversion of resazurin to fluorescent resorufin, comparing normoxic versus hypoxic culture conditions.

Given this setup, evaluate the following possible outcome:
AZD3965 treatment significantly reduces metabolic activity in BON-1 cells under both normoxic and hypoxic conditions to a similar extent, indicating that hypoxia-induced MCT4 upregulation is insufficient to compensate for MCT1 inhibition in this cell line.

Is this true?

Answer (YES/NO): NO